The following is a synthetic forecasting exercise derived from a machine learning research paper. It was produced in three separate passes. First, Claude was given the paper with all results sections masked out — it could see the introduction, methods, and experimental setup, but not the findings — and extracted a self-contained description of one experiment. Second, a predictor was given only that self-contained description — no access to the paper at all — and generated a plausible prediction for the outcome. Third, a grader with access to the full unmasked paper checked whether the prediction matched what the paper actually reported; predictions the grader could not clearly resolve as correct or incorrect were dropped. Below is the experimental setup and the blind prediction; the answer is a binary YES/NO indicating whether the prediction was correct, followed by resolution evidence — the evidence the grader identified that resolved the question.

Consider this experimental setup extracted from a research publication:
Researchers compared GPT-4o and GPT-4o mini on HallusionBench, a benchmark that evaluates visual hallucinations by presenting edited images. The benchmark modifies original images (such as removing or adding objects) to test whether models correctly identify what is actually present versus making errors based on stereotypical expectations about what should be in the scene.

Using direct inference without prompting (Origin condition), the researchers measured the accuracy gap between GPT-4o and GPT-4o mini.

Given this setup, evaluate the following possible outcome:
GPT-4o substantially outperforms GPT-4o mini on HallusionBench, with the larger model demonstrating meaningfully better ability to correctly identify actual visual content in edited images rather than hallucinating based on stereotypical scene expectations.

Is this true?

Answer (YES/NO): NO